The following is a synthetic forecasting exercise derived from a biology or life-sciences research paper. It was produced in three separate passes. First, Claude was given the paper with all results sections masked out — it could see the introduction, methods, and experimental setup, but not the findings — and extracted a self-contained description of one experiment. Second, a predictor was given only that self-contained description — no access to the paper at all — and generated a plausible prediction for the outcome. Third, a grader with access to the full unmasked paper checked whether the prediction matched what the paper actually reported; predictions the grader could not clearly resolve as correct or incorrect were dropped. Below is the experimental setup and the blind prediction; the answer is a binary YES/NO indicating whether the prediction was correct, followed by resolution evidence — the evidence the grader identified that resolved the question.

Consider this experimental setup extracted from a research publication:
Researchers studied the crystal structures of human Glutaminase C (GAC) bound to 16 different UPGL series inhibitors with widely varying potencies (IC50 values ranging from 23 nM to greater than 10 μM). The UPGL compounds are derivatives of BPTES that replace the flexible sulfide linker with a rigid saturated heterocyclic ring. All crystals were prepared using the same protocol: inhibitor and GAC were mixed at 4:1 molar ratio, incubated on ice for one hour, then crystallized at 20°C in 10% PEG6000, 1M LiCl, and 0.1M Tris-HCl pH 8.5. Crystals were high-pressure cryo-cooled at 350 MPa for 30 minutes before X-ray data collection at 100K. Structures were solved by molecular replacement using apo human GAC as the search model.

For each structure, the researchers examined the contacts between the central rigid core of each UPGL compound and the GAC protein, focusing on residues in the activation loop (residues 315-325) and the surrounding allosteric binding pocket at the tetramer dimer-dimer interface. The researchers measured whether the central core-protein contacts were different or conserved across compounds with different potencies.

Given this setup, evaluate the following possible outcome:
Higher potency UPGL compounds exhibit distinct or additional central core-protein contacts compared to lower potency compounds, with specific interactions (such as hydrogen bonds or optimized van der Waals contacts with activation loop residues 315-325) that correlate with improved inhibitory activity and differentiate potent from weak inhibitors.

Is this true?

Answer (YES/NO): NO